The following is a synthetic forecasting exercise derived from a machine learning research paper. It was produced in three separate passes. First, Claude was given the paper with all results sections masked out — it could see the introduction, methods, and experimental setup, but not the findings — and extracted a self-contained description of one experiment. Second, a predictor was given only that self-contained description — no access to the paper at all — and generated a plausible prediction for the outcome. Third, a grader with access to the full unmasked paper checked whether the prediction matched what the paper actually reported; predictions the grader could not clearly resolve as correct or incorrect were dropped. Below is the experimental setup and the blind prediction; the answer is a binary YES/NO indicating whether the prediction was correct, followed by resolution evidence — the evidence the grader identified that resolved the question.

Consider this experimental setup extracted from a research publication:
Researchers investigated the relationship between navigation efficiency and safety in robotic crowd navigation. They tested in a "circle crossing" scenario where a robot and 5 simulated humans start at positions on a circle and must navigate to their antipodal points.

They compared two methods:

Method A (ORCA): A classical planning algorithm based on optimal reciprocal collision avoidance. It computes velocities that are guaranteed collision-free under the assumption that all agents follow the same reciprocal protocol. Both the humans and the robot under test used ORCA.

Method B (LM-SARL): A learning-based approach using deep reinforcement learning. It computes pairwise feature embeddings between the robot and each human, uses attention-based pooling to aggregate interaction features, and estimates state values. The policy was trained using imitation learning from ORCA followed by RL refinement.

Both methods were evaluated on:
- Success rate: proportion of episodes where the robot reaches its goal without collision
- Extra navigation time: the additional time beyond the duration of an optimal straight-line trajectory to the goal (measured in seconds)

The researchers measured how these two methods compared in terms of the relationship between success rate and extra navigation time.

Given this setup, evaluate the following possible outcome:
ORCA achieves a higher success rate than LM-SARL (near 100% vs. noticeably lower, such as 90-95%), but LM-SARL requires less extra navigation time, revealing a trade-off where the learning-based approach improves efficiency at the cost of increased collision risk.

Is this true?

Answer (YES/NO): NO